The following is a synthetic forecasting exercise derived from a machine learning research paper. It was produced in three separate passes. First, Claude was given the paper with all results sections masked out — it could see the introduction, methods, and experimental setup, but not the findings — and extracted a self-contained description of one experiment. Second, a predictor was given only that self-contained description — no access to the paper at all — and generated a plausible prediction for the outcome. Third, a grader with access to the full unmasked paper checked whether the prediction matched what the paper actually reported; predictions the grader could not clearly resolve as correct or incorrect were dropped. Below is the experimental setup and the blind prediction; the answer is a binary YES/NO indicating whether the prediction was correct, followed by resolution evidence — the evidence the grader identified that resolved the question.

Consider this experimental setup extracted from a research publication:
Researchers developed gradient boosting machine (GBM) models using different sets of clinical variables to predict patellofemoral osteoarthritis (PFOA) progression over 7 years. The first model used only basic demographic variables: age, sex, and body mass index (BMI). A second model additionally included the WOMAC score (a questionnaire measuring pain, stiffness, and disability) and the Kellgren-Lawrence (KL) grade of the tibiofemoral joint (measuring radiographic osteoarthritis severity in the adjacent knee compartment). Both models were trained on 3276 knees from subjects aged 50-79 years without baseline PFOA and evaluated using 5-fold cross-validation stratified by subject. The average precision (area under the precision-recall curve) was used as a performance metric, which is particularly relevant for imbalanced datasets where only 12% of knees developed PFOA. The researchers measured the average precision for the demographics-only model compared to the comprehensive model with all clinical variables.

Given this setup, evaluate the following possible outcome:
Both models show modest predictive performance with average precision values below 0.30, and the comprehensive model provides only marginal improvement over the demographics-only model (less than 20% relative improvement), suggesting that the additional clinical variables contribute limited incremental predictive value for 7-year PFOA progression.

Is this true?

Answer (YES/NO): NO